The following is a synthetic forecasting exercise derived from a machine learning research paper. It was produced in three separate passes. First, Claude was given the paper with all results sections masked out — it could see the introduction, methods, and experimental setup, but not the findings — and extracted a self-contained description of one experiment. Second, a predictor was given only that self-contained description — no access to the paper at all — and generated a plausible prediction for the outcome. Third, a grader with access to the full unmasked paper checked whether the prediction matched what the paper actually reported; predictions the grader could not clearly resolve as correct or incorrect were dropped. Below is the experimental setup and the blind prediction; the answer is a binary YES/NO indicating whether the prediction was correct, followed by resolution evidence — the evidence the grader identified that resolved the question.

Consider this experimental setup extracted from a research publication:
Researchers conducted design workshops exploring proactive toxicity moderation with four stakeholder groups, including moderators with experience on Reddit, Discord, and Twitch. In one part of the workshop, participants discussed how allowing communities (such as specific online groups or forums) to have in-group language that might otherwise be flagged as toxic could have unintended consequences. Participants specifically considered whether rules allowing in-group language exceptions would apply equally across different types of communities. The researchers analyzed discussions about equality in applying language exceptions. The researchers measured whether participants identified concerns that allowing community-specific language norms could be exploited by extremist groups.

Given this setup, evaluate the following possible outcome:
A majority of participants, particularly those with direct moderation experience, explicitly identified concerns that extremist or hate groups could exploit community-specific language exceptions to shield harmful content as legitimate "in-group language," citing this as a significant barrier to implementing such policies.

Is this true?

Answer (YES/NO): NO